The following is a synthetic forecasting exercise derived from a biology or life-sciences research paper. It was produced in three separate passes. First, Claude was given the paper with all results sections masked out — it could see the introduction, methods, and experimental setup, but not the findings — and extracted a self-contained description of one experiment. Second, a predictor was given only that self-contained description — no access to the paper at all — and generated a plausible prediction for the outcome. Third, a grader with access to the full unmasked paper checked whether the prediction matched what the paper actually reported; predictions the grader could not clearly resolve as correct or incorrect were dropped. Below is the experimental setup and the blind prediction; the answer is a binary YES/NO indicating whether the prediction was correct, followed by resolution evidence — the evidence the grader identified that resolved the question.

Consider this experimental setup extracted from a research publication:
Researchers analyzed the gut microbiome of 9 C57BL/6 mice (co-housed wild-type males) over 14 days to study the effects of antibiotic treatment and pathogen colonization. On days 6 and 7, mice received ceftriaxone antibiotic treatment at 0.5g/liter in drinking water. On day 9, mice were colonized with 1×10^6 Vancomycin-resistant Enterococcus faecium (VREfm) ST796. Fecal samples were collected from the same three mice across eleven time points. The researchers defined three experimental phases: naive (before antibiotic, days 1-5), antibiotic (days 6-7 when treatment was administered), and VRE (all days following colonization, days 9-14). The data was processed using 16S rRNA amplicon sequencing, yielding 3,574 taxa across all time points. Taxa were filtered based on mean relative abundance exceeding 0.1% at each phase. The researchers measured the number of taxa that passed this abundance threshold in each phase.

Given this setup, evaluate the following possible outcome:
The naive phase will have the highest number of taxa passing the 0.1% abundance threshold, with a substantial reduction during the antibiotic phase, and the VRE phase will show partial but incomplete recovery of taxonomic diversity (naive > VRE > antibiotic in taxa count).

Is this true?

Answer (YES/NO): NO